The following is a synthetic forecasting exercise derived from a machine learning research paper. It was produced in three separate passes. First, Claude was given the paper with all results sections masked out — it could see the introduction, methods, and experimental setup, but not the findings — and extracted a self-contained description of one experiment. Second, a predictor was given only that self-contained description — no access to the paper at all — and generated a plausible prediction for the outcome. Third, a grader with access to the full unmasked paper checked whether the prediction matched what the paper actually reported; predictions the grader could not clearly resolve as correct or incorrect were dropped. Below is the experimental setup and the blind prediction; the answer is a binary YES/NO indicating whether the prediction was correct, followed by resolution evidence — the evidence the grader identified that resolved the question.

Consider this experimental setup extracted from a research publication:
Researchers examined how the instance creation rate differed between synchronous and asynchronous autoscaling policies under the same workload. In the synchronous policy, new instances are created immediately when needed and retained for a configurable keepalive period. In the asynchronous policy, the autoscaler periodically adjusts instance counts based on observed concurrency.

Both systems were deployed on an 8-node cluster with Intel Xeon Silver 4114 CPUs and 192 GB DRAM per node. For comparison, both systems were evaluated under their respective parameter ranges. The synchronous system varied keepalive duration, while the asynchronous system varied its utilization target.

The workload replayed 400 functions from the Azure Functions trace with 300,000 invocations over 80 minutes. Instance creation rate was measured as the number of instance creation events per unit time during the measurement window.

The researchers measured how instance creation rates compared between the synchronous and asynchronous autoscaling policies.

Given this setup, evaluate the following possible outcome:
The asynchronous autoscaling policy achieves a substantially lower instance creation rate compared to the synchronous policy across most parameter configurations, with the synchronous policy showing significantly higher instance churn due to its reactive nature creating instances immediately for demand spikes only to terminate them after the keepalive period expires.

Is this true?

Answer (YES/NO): NO